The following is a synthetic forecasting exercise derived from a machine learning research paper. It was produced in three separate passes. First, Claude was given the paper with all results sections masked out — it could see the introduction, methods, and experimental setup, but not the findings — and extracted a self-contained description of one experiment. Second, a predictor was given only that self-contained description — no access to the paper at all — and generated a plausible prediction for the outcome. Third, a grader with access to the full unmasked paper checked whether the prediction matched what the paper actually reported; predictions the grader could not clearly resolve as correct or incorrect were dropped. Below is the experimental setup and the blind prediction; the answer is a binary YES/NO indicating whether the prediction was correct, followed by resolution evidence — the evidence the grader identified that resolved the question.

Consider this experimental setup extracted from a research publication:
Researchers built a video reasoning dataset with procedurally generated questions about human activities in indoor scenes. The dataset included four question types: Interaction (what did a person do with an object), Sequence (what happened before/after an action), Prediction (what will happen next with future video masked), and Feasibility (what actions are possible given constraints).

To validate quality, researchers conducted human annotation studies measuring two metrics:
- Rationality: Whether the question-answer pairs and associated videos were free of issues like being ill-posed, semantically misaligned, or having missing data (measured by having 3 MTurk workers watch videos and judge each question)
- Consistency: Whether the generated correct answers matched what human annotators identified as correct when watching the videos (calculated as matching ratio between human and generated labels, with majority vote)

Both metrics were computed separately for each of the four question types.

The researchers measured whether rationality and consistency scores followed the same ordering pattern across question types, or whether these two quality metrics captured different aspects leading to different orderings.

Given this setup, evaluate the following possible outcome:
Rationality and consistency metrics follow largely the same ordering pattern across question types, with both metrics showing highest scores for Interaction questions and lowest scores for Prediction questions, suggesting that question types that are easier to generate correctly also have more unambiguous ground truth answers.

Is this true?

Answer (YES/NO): NO